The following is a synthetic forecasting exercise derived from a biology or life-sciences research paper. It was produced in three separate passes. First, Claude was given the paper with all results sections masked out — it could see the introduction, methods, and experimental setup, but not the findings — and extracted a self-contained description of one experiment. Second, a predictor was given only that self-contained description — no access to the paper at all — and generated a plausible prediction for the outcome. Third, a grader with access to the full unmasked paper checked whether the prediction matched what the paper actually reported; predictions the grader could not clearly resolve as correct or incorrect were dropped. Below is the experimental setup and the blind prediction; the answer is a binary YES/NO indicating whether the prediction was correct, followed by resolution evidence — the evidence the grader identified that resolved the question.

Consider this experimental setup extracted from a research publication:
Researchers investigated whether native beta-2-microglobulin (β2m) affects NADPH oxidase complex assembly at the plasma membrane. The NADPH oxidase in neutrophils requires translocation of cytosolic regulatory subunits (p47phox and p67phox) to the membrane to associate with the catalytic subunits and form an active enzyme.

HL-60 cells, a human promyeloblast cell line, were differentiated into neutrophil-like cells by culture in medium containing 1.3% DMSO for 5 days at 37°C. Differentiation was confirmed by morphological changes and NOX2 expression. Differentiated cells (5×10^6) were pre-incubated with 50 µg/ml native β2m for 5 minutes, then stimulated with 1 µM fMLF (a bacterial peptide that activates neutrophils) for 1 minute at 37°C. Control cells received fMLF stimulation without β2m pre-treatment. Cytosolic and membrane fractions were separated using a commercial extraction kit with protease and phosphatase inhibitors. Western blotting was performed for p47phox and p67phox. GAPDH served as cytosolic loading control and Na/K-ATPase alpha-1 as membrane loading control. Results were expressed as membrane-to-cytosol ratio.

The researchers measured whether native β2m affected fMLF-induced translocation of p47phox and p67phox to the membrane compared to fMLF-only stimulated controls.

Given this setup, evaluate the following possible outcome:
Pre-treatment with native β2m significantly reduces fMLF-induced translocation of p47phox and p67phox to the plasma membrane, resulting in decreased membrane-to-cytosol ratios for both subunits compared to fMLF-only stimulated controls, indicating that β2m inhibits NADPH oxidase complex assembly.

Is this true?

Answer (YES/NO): NO